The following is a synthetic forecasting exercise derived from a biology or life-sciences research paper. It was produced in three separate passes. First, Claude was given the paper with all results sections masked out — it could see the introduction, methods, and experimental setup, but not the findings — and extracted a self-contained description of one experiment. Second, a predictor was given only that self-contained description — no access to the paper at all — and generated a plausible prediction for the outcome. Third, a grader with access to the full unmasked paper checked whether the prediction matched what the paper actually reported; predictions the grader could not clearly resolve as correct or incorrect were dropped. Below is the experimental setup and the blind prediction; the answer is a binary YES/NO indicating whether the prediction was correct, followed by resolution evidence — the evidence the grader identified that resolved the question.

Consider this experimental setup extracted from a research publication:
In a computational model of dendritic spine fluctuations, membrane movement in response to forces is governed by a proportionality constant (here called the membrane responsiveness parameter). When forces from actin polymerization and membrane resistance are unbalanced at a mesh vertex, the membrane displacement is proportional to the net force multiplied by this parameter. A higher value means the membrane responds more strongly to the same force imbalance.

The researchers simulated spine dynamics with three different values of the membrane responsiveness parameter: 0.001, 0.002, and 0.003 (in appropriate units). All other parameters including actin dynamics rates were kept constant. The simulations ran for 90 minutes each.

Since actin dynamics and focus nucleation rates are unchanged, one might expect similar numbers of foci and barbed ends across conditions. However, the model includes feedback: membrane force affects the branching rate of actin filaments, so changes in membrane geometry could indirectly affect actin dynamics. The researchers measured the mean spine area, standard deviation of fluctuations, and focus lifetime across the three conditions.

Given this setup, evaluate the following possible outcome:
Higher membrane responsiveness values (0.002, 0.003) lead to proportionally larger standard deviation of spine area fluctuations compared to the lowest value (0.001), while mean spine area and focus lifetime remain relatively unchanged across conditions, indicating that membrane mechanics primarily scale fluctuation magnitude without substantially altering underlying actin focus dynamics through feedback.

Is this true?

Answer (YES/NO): NO